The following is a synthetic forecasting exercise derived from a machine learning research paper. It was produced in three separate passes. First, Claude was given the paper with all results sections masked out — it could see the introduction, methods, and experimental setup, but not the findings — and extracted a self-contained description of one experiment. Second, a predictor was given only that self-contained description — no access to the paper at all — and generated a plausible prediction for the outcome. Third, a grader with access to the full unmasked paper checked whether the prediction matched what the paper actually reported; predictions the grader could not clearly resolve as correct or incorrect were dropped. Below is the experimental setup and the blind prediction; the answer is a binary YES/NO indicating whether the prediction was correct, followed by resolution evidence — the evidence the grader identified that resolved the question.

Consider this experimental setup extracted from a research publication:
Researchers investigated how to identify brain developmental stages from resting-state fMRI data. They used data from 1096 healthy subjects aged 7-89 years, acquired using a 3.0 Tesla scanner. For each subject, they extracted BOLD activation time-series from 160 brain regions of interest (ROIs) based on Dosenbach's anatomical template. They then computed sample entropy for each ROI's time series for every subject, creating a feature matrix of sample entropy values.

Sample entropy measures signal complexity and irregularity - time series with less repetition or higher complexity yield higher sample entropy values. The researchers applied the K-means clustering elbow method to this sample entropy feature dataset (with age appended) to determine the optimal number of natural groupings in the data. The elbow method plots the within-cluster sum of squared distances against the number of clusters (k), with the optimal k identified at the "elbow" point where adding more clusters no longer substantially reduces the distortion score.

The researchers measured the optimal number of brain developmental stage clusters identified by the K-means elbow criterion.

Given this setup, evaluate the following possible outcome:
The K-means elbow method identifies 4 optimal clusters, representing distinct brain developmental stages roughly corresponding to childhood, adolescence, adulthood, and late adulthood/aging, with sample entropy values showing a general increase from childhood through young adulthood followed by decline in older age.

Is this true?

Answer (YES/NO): NO